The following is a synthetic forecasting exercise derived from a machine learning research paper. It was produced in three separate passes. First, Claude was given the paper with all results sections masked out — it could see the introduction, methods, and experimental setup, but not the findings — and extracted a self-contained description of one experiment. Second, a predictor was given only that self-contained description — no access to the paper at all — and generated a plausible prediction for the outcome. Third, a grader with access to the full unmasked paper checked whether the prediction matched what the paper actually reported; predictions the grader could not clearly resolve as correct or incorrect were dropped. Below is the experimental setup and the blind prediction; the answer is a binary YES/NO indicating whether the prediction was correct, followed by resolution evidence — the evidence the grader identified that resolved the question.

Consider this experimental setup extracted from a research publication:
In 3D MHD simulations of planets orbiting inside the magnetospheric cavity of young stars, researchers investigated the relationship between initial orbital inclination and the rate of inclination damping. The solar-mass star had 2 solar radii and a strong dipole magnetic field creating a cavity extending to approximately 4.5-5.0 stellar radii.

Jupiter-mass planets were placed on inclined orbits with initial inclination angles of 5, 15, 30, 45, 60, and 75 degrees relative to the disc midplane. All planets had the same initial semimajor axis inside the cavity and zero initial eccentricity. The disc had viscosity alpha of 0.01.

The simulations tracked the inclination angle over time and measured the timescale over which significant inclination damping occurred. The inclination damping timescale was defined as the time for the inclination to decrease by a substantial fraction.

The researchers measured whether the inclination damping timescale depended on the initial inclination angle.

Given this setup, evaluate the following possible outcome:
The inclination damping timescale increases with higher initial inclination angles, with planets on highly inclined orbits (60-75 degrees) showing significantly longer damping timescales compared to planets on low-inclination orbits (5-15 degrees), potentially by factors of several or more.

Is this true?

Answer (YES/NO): NO